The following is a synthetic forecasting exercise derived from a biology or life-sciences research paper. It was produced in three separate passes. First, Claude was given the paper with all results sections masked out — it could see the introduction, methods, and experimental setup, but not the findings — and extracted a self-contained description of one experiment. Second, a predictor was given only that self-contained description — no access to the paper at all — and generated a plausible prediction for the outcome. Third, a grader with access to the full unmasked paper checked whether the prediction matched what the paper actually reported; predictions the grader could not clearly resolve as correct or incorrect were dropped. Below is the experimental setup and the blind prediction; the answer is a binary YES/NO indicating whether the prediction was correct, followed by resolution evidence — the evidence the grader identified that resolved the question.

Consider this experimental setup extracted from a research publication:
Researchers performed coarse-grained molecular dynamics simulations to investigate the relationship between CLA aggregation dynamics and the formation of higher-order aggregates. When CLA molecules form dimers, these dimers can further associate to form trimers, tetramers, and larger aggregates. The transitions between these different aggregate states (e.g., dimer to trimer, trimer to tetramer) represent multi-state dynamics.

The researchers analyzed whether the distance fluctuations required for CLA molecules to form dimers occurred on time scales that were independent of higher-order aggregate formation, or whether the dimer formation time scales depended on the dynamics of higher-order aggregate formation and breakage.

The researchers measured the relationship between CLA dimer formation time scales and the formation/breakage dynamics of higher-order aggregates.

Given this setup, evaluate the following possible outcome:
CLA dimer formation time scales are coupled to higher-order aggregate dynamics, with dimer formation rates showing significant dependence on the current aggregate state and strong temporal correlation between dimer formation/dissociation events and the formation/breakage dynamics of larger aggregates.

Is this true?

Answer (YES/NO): YES